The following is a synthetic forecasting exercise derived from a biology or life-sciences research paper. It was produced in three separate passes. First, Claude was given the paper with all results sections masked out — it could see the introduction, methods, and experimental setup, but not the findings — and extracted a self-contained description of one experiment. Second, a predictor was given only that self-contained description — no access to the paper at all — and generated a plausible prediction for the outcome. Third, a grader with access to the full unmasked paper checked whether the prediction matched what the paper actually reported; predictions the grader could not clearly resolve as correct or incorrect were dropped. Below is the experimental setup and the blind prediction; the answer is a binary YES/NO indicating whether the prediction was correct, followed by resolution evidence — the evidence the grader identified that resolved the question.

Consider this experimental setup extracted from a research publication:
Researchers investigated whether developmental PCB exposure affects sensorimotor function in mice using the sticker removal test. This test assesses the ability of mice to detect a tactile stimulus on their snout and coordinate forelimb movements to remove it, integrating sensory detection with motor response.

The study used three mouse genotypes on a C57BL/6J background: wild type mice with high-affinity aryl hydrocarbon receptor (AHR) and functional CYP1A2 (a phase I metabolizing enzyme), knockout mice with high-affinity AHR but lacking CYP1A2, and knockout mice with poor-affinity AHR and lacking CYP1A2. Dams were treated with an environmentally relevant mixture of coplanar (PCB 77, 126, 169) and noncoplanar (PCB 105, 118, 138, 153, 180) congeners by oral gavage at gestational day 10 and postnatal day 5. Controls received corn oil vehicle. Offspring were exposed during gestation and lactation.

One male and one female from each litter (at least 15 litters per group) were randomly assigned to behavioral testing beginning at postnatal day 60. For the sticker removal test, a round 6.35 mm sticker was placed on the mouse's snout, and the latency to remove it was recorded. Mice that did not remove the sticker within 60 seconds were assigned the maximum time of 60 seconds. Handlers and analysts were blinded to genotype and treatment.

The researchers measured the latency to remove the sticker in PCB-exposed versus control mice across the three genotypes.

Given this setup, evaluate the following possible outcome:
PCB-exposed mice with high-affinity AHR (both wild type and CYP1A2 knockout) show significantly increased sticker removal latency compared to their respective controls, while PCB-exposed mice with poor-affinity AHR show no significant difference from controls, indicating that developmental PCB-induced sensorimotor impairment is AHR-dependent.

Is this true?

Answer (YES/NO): NO